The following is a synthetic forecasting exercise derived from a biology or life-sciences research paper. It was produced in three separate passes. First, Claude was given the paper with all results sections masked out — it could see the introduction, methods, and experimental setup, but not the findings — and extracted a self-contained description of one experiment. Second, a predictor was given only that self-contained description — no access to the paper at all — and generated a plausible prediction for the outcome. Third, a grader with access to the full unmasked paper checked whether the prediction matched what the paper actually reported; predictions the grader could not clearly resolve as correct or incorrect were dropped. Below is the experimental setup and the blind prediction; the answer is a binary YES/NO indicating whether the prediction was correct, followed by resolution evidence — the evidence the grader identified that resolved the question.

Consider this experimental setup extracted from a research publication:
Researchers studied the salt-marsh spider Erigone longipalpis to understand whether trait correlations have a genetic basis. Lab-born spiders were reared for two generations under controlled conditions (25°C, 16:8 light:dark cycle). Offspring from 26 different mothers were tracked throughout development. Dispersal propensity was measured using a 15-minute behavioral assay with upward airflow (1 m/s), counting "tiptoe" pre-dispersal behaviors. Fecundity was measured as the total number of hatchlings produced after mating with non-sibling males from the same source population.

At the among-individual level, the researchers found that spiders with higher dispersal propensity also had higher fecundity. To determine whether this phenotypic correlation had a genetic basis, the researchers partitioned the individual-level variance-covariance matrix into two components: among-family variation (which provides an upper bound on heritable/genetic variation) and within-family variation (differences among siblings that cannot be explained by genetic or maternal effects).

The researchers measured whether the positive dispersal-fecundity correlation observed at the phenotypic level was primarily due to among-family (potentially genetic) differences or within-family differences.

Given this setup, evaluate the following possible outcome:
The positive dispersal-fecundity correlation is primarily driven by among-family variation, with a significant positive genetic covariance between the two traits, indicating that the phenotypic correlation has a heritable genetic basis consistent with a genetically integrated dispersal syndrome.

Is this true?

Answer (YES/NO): NO